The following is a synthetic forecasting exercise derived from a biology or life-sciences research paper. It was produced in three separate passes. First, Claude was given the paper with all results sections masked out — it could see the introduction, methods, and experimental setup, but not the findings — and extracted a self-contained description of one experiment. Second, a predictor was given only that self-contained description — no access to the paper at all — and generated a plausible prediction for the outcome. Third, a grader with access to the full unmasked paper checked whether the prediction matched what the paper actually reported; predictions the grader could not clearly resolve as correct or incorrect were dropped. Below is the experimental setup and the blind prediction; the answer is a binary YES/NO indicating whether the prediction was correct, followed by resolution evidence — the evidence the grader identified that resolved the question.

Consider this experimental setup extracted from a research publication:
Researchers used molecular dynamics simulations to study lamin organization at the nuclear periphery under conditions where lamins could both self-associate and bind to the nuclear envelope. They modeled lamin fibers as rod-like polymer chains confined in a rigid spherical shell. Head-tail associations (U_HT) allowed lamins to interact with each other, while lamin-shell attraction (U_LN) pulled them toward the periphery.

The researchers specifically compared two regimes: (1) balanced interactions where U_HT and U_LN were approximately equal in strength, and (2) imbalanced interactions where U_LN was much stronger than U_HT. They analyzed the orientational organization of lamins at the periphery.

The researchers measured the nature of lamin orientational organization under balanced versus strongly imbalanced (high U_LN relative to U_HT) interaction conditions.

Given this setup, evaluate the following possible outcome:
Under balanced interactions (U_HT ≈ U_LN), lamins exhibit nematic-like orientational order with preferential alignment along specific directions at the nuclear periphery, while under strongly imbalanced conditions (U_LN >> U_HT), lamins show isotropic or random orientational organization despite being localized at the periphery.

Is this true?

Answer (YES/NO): NO